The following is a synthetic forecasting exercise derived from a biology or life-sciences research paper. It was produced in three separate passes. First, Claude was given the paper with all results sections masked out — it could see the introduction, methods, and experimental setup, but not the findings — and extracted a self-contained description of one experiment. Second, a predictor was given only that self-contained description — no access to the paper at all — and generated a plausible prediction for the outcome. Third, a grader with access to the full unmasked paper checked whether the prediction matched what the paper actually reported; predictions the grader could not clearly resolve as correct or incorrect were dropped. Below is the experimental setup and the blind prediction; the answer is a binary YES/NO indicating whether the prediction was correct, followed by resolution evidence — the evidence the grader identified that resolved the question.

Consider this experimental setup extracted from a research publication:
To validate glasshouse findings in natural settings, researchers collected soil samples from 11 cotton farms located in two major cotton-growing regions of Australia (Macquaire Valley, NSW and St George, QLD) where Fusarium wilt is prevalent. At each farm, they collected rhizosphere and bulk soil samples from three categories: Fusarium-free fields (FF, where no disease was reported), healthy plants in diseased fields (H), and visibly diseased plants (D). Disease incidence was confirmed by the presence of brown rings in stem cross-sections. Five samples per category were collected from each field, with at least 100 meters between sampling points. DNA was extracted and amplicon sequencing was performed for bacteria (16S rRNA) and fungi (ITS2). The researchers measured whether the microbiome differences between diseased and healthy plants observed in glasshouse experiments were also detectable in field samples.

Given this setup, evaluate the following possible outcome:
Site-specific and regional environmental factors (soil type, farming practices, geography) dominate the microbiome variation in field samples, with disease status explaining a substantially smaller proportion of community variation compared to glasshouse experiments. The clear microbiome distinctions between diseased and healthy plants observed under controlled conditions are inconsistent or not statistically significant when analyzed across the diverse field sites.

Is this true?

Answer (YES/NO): NO